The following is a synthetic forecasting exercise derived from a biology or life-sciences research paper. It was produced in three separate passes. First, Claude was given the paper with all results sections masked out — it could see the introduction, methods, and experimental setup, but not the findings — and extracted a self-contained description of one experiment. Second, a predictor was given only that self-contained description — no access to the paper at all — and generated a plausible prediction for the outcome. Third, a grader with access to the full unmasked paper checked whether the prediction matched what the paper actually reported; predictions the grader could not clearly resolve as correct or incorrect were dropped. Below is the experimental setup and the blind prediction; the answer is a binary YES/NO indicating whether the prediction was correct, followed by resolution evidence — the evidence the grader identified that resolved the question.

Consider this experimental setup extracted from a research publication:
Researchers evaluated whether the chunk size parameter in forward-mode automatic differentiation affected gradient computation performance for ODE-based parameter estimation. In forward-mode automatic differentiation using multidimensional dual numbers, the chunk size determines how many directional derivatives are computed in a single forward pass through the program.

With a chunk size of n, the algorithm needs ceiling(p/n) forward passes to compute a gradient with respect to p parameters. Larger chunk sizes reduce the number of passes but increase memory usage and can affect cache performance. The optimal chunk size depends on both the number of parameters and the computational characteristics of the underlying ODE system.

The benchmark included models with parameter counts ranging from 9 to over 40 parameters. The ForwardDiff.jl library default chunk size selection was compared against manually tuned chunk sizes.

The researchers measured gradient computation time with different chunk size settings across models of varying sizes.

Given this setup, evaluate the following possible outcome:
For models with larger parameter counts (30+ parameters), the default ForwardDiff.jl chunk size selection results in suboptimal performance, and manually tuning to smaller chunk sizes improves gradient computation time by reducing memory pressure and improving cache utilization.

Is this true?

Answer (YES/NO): NO